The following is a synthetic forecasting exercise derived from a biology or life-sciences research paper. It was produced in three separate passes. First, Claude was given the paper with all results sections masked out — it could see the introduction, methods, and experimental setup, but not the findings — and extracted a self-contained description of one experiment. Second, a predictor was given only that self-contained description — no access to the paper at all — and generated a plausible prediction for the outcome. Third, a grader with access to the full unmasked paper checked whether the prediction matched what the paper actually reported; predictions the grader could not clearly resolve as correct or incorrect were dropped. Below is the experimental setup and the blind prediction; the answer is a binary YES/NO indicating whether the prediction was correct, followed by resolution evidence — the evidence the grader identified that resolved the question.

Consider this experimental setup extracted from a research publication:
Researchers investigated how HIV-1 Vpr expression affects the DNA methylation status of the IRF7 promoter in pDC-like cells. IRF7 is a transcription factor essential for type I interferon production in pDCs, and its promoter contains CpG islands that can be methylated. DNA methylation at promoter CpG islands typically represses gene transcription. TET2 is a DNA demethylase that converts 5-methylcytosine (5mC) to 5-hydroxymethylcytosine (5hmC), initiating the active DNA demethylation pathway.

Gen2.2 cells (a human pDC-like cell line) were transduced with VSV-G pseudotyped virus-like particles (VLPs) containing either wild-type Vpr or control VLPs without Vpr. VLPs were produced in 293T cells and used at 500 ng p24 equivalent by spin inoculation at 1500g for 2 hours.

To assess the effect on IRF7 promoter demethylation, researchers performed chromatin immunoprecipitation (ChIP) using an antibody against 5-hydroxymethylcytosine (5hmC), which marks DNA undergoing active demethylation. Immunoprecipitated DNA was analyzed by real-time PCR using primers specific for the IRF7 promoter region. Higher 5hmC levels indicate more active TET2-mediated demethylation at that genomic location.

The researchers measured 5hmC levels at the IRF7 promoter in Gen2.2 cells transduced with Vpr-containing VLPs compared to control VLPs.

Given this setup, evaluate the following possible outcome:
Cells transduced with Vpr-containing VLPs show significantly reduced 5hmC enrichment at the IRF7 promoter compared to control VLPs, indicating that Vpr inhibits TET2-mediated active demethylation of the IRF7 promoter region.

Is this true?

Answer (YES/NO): YES